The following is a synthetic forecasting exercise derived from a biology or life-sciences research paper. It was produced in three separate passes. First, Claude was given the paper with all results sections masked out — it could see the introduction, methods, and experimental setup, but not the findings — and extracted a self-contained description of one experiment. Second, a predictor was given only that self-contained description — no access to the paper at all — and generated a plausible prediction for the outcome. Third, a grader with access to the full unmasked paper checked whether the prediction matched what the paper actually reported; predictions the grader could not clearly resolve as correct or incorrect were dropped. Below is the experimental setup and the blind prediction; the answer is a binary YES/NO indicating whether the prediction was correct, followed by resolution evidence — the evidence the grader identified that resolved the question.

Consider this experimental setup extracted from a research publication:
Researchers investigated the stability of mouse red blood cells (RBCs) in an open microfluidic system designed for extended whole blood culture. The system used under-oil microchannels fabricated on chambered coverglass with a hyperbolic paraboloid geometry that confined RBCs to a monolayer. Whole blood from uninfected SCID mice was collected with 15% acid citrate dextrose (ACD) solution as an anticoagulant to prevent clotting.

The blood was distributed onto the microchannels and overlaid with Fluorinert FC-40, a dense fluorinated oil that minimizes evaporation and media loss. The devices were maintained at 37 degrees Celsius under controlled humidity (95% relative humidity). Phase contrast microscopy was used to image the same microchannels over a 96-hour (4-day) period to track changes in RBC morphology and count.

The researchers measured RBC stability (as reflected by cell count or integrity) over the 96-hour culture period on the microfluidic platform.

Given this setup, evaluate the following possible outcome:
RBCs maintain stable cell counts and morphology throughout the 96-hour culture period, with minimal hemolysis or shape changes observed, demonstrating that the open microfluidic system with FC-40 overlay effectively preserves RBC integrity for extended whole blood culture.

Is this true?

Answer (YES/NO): NO